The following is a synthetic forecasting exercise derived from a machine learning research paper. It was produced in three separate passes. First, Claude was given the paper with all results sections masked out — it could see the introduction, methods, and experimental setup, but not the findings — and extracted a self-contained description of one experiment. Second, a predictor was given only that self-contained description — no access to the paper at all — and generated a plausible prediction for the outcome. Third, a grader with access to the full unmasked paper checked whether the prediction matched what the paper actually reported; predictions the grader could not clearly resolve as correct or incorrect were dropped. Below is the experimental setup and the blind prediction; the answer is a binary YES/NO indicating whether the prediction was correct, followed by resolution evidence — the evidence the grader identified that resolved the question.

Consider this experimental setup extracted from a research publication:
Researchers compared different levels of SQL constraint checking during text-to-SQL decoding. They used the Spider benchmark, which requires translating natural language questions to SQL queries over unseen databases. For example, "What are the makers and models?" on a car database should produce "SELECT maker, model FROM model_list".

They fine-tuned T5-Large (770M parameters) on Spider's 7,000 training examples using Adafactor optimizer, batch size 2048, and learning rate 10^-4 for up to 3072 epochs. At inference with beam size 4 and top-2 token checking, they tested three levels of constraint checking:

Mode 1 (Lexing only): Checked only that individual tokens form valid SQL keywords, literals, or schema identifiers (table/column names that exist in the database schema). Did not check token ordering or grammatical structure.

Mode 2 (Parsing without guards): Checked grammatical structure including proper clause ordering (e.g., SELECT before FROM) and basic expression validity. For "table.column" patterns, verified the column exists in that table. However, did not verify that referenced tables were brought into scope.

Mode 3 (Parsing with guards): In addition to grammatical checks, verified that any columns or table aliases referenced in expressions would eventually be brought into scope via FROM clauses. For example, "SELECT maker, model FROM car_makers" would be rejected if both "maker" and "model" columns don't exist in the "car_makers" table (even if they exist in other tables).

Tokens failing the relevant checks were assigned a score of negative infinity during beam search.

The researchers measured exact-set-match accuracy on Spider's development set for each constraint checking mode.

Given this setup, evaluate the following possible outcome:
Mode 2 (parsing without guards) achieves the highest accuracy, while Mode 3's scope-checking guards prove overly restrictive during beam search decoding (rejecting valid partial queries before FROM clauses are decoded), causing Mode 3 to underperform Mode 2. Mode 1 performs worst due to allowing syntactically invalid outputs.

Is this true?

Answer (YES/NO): NO